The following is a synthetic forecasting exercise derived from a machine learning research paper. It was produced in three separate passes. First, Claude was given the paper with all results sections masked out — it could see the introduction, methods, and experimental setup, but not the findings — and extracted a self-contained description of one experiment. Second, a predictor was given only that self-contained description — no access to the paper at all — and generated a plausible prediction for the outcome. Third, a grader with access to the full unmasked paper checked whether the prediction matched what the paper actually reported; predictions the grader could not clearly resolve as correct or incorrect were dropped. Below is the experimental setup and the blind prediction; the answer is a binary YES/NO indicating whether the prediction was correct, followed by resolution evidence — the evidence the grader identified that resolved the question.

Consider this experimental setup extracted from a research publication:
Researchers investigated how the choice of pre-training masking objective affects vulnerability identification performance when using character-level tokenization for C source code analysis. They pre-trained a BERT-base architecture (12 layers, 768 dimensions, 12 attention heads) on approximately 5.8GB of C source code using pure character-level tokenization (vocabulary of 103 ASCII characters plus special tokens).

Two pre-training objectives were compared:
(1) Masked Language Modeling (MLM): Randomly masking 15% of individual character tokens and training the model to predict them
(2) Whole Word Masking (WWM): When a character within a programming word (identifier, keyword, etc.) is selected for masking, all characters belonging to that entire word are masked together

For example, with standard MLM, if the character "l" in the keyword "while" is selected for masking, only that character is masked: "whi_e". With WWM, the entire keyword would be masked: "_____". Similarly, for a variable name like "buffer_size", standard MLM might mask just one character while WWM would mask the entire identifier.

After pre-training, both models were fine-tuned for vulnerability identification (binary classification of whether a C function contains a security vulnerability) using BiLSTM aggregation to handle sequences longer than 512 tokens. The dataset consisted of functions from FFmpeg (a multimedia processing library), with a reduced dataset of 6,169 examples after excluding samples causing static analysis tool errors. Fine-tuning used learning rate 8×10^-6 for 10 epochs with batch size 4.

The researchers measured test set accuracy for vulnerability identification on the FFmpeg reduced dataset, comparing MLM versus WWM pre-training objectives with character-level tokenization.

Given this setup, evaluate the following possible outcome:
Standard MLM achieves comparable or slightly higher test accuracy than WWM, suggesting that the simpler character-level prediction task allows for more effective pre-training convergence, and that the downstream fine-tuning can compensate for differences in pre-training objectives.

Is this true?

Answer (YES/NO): NO